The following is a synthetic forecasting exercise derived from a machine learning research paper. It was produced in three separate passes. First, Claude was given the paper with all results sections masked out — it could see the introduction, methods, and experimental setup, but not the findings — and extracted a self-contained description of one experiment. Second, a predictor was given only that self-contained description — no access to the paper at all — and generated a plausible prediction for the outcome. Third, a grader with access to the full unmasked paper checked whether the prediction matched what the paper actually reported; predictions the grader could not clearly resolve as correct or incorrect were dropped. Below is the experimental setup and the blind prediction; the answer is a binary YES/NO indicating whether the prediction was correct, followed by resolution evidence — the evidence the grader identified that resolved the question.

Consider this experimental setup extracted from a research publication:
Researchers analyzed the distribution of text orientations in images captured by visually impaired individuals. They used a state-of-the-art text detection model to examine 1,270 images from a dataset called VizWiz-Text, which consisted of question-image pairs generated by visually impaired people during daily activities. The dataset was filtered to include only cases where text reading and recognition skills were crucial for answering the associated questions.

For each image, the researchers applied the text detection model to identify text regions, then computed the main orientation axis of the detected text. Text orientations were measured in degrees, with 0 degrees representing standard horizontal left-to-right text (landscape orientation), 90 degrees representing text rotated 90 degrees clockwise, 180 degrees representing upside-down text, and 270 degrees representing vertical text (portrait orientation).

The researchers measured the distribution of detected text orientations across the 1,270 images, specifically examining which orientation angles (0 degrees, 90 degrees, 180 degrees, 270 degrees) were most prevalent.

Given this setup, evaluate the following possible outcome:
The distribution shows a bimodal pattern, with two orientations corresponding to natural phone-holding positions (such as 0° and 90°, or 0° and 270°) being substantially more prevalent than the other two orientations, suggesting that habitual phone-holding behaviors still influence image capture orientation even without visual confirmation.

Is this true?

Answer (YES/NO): YES